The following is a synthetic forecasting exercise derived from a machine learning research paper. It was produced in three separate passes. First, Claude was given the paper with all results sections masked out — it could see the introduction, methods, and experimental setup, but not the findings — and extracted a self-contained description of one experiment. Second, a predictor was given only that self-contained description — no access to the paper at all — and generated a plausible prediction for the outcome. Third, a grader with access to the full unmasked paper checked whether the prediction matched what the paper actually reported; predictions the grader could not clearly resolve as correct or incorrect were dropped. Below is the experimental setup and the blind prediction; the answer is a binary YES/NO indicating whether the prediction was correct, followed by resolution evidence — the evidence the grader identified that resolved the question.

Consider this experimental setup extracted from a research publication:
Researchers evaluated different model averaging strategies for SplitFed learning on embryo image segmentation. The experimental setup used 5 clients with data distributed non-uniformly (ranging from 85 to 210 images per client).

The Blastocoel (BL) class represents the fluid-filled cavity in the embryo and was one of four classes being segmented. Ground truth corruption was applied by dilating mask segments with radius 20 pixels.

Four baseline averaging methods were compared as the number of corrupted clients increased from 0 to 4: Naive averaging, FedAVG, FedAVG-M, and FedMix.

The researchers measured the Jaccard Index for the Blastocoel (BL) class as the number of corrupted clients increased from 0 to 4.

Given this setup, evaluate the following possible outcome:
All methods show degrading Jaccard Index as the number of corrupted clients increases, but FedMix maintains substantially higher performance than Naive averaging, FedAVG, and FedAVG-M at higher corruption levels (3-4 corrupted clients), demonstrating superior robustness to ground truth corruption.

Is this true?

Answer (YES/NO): NO